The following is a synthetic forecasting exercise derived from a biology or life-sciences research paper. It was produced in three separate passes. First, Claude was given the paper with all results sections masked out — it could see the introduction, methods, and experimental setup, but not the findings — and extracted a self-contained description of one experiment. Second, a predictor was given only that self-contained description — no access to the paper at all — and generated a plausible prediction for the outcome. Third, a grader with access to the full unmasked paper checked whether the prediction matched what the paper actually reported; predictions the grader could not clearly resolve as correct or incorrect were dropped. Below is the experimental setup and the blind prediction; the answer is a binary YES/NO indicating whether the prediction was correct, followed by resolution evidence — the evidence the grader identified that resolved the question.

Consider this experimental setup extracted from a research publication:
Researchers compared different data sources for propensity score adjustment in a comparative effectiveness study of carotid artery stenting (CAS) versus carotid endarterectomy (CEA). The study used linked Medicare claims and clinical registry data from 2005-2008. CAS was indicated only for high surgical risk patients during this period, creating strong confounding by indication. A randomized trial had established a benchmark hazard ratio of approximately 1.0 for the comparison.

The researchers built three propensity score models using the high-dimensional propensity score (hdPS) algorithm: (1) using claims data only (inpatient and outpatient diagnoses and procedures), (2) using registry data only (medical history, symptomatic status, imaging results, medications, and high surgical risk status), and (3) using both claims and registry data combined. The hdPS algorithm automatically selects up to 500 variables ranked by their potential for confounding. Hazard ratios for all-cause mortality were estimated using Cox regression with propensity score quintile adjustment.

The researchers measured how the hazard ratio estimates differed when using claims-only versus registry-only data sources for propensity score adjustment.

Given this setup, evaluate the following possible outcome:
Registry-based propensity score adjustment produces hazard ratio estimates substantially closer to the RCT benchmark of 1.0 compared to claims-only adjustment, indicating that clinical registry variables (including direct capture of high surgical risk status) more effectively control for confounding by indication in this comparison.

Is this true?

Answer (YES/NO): NO